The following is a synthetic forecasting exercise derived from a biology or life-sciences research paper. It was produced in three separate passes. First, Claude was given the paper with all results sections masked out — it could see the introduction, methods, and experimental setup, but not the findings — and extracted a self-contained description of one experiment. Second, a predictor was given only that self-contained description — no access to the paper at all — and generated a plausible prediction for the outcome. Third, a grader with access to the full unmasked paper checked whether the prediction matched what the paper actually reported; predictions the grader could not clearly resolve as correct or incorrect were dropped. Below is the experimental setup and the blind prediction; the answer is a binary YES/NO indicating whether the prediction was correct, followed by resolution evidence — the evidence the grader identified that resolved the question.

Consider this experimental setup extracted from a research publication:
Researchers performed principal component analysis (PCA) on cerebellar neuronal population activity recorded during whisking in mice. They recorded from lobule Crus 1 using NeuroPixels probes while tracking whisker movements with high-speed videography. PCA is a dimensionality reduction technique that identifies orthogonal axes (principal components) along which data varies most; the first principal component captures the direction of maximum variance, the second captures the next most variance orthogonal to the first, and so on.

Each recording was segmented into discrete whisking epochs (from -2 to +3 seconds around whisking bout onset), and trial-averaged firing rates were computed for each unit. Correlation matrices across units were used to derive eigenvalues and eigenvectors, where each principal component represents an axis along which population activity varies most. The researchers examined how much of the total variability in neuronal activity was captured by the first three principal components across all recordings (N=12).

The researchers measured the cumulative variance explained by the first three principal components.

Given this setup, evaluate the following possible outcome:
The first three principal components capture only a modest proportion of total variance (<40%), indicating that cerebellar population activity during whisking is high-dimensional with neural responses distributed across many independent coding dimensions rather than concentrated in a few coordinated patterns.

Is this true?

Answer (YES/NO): YES